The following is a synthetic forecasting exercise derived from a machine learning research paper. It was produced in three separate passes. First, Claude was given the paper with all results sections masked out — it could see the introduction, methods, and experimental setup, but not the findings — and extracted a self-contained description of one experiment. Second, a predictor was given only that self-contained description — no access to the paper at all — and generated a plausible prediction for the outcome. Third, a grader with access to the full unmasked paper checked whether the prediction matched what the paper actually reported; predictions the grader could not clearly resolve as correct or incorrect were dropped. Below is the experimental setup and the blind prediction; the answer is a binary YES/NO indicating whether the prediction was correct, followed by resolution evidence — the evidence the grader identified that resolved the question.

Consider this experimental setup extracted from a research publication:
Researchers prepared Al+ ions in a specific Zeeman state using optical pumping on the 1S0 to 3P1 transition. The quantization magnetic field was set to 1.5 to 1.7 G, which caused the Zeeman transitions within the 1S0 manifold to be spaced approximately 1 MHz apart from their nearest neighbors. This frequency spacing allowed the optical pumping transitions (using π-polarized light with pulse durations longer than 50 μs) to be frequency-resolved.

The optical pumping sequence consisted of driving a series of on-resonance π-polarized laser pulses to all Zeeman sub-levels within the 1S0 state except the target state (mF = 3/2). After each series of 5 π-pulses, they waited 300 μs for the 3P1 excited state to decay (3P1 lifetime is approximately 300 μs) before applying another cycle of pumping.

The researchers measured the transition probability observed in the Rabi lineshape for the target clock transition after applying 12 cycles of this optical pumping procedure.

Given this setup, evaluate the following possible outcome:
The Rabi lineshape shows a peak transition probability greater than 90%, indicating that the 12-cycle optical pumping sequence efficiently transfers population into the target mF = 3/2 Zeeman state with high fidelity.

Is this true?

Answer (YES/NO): YES